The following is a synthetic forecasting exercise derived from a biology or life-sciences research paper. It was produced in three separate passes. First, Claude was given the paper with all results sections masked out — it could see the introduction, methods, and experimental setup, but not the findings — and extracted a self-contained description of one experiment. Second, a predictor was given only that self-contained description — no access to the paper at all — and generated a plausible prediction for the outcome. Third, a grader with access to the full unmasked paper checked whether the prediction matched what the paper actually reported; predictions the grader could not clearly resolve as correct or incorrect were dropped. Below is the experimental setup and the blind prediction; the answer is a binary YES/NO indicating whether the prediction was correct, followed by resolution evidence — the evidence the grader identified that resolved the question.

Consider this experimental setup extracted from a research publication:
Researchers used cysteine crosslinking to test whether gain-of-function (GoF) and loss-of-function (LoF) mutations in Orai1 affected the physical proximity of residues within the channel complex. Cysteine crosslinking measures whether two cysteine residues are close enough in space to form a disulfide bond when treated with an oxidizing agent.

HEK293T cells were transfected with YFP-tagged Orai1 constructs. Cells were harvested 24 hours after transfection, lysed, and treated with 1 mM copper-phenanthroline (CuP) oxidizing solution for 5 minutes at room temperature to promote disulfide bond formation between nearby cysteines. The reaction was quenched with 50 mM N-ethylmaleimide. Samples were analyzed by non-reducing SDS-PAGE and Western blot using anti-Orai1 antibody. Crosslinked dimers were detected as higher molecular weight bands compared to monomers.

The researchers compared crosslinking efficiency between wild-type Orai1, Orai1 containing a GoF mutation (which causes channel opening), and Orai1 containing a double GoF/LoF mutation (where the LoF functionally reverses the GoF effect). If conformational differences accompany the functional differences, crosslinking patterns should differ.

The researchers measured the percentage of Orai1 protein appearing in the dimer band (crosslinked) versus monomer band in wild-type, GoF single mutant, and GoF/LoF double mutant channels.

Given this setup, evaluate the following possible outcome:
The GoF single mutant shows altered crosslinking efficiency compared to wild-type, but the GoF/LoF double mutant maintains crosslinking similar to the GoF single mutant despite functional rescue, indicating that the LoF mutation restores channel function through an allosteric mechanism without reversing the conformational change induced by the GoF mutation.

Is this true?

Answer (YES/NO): NO